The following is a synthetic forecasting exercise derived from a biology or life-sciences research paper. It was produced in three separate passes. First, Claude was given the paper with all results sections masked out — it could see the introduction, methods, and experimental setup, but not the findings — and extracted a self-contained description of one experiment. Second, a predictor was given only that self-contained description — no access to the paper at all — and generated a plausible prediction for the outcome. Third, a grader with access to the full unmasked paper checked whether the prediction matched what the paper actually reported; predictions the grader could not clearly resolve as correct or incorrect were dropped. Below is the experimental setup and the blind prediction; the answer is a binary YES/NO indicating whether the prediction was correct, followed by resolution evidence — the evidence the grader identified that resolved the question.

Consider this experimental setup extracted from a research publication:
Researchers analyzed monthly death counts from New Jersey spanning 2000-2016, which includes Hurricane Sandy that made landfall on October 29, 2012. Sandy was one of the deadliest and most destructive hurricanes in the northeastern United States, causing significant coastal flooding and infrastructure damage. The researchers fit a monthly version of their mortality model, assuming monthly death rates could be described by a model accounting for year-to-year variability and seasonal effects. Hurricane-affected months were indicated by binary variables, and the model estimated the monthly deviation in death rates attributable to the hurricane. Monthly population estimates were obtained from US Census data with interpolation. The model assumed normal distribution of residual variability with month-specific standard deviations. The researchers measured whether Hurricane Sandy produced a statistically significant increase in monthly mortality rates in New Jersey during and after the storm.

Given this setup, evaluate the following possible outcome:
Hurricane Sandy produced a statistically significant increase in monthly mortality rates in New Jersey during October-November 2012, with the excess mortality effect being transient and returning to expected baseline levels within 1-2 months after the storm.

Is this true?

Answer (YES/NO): NO